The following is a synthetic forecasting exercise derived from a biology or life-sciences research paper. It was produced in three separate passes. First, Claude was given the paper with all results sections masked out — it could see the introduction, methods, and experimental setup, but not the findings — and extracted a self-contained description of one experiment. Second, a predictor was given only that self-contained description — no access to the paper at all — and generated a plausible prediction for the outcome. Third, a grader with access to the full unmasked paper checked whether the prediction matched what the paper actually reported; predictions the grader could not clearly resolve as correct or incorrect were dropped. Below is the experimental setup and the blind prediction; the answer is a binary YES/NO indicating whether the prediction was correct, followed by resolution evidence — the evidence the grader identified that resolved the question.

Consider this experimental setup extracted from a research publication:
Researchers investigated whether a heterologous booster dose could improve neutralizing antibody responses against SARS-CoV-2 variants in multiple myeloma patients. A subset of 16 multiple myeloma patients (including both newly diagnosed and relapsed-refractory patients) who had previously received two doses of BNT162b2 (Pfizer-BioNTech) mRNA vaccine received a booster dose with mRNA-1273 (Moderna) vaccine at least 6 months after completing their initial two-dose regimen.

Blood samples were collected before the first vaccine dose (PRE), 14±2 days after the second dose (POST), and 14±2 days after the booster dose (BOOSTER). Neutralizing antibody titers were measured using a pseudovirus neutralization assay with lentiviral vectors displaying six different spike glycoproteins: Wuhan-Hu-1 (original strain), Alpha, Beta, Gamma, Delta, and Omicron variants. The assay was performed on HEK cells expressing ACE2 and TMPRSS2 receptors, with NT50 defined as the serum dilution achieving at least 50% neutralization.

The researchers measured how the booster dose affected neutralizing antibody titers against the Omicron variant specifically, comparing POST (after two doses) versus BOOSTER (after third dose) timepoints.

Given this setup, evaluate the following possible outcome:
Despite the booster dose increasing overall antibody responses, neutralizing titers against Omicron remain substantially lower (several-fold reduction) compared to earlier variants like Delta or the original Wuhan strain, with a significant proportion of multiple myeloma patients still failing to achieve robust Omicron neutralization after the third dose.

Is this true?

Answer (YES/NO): YES